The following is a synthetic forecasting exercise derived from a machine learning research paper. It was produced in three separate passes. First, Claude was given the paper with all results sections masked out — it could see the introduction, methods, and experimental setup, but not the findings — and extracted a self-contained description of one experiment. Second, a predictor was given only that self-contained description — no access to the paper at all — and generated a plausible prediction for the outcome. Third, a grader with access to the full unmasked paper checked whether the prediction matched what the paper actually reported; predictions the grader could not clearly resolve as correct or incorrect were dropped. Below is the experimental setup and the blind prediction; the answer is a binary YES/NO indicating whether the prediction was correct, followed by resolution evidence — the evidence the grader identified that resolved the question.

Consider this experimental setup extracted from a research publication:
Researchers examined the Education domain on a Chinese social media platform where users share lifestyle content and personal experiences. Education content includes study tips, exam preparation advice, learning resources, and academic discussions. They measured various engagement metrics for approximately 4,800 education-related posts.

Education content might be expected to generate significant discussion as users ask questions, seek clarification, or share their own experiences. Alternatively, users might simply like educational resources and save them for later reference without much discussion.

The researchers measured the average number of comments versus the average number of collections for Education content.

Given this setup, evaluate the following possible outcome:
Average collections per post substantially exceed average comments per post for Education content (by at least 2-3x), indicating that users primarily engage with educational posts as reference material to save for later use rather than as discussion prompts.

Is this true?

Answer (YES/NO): YES